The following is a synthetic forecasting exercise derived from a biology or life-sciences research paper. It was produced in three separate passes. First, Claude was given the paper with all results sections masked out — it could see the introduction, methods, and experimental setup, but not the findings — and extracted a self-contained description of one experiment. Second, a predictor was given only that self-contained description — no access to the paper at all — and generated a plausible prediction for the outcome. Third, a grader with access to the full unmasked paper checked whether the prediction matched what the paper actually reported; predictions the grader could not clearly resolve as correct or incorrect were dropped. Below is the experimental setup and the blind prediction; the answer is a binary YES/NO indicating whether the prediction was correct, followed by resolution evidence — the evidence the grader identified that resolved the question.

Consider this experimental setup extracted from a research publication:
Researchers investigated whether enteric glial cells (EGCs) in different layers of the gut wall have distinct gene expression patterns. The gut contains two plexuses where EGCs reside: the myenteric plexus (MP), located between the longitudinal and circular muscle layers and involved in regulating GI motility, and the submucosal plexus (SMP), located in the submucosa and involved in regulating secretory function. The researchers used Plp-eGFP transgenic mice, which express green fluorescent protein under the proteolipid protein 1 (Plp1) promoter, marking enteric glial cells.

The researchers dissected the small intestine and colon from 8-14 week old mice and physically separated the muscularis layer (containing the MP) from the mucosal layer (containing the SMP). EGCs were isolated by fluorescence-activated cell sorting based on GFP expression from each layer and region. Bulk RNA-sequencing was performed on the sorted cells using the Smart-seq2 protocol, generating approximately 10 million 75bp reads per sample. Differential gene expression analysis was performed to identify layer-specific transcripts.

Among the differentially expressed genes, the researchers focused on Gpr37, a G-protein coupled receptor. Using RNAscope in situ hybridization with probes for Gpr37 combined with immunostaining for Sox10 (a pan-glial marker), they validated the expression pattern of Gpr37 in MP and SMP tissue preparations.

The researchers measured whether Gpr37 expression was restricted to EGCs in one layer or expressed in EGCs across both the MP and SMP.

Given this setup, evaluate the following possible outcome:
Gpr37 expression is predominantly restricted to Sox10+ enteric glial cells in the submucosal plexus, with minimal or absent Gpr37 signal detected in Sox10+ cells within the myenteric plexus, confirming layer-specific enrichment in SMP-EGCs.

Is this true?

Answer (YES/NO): NO